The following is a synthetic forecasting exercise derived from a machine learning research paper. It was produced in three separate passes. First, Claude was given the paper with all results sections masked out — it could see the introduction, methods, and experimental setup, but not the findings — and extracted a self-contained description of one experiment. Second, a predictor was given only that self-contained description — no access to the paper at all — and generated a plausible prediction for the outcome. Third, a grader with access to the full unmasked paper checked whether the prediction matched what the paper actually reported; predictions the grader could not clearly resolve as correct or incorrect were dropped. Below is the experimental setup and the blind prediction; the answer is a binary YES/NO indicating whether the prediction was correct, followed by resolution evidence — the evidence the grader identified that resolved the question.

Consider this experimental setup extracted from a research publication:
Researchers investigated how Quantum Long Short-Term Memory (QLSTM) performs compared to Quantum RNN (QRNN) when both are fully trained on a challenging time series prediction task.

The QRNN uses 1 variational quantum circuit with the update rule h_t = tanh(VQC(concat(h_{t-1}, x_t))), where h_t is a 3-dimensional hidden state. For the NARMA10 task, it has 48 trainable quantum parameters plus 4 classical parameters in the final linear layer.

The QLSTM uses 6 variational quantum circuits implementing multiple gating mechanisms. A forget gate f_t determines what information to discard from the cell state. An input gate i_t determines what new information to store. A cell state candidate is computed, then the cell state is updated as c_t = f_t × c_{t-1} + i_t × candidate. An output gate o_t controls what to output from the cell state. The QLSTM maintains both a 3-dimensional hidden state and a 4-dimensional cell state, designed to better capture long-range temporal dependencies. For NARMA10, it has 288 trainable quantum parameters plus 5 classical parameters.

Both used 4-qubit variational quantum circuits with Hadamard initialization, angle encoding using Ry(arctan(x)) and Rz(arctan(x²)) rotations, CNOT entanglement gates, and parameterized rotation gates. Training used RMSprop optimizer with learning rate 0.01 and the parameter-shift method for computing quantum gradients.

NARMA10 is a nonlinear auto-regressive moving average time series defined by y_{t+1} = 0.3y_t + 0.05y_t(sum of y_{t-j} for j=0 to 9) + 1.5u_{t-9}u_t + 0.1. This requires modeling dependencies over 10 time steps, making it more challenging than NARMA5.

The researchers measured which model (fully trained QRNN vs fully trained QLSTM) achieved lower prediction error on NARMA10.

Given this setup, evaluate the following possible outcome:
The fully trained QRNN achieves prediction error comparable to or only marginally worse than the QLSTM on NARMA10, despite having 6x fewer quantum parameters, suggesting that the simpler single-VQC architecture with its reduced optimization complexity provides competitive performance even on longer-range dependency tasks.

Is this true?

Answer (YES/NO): NO